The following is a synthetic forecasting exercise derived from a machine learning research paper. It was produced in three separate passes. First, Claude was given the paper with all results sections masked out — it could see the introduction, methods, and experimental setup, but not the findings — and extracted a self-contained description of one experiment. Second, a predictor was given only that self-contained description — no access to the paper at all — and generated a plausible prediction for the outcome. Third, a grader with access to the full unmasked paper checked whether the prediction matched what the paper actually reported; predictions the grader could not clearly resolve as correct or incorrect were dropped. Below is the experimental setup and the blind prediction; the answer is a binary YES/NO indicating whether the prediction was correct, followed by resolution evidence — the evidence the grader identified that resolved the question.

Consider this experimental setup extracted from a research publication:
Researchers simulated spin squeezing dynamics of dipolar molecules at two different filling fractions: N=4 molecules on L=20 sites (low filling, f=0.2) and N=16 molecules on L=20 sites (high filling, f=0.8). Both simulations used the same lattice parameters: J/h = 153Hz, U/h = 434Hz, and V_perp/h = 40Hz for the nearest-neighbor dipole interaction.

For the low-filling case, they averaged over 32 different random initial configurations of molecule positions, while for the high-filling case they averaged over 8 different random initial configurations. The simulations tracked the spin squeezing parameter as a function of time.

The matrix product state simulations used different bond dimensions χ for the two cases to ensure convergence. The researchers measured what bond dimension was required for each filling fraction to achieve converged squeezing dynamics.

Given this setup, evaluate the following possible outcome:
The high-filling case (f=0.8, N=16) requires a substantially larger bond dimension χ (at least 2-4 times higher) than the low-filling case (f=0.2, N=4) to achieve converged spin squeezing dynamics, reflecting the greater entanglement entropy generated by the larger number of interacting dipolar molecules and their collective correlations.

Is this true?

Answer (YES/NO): YES